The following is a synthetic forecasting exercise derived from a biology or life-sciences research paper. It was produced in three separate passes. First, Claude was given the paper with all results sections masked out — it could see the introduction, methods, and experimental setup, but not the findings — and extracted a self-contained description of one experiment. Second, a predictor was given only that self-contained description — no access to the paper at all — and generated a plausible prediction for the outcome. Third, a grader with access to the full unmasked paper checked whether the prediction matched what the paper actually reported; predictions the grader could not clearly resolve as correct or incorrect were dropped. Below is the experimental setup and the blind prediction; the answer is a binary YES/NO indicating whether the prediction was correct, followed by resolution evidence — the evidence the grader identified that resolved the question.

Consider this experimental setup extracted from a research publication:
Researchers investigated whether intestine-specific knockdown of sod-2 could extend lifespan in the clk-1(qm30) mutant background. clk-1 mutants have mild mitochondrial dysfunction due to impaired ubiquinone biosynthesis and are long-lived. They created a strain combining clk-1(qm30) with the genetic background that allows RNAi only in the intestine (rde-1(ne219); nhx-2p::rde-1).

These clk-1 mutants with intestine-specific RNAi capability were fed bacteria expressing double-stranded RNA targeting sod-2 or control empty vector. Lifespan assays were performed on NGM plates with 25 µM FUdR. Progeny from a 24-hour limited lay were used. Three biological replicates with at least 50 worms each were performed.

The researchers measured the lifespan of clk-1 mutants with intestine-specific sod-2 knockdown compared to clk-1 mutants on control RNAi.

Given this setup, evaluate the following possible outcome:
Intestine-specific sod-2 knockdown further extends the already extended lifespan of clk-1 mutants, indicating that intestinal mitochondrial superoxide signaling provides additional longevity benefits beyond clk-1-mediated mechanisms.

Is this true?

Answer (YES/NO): YES